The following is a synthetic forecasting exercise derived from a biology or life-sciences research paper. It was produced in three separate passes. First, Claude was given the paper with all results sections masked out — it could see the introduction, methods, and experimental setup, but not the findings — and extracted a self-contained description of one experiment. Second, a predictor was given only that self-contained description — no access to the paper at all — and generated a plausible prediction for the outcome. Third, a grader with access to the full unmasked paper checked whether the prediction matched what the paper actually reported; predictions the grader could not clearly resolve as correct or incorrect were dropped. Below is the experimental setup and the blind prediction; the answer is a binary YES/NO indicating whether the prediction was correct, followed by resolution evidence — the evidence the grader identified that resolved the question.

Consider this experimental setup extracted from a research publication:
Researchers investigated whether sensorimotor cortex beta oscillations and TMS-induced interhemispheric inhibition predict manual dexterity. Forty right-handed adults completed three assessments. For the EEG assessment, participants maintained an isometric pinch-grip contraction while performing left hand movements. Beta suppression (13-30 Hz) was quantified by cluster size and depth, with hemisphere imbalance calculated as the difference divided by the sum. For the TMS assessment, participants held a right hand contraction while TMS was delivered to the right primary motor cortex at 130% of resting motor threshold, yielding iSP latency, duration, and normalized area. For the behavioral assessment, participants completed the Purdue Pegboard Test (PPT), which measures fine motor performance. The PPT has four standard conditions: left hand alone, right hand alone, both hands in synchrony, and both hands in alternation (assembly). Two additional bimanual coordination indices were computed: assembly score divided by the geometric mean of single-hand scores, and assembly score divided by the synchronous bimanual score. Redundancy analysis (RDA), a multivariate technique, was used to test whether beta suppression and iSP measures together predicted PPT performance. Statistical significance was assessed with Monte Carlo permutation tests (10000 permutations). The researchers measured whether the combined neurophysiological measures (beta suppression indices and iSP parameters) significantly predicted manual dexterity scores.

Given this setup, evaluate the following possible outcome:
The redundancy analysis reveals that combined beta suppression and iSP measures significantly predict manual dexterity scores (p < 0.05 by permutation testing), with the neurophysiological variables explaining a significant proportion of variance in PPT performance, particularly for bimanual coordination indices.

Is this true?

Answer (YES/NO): NO